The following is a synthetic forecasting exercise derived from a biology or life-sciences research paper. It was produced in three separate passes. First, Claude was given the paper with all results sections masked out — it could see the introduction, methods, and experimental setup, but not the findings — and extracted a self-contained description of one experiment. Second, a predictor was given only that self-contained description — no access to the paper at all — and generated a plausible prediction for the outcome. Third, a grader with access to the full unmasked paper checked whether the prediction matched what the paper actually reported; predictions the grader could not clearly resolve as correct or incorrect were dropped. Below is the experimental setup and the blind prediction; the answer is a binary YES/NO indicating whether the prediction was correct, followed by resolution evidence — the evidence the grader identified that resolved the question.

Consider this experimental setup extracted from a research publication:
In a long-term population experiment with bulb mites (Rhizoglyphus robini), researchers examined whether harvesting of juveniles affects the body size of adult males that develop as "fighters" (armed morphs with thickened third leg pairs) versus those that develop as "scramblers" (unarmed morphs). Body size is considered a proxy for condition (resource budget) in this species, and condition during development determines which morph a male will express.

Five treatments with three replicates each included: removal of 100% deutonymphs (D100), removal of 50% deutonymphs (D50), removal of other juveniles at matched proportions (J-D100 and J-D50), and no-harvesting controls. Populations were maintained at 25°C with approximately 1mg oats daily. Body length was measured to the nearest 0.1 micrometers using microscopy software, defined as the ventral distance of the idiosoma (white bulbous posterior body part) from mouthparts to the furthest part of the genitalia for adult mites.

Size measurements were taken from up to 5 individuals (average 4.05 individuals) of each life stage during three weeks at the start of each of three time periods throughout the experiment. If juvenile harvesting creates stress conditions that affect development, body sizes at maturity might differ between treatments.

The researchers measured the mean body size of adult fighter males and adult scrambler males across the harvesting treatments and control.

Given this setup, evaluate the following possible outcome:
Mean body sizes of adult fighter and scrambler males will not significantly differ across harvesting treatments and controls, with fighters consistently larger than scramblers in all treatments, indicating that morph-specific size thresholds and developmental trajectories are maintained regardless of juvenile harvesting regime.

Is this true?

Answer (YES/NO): NO